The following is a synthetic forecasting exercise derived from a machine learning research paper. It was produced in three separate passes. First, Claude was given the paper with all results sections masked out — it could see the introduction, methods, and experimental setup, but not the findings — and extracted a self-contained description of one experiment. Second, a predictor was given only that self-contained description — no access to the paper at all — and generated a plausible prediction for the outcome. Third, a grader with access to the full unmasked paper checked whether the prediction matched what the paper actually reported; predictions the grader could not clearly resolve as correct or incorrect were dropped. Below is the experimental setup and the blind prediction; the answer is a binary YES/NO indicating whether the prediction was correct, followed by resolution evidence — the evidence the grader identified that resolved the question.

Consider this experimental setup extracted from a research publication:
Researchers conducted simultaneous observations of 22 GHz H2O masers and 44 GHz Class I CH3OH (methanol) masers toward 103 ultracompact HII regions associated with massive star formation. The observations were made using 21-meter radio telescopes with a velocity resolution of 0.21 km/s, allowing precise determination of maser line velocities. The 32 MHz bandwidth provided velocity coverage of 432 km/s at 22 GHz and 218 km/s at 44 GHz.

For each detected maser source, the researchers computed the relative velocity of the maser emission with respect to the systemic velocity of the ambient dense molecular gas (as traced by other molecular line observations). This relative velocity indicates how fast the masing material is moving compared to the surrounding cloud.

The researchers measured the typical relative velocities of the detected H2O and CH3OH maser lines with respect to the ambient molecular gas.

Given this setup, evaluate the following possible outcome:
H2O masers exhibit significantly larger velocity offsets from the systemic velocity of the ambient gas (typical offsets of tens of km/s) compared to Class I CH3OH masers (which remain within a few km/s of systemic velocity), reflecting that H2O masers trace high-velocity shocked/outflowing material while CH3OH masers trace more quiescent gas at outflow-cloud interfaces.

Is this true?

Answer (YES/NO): NO